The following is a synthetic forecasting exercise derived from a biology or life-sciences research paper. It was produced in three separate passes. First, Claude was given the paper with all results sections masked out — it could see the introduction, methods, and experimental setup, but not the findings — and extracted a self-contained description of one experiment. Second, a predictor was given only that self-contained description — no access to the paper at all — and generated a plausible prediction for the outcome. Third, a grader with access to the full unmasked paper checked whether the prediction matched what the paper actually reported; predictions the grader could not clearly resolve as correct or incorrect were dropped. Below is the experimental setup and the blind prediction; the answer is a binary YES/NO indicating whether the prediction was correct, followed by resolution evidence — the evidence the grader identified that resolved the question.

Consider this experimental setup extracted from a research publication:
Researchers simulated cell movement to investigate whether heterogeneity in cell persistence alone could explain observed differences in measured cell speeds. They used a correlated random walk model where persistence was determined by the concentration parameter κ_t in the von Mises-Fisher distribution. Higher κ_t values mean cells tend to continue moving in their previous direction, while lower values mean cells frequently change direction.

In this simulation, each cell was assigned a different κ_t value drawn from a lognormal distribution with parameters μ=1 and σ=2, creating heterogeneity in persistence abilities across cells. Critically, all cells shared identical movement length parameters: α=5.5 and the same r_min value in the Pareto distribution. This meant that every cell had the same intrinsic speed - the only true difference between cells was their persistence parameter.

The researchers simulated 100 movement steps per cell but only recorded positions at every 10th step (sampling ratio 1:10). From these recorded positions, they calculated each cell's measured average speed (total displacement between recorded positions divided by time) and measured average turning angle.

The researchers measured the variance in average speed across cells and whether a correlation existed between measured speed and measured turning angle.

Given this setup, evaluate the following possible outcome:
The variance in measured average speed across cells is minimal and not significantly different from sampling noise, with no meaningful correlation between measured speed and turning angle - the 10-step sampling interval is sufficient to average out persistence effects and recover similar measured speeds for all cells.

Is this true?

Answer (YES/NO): NO